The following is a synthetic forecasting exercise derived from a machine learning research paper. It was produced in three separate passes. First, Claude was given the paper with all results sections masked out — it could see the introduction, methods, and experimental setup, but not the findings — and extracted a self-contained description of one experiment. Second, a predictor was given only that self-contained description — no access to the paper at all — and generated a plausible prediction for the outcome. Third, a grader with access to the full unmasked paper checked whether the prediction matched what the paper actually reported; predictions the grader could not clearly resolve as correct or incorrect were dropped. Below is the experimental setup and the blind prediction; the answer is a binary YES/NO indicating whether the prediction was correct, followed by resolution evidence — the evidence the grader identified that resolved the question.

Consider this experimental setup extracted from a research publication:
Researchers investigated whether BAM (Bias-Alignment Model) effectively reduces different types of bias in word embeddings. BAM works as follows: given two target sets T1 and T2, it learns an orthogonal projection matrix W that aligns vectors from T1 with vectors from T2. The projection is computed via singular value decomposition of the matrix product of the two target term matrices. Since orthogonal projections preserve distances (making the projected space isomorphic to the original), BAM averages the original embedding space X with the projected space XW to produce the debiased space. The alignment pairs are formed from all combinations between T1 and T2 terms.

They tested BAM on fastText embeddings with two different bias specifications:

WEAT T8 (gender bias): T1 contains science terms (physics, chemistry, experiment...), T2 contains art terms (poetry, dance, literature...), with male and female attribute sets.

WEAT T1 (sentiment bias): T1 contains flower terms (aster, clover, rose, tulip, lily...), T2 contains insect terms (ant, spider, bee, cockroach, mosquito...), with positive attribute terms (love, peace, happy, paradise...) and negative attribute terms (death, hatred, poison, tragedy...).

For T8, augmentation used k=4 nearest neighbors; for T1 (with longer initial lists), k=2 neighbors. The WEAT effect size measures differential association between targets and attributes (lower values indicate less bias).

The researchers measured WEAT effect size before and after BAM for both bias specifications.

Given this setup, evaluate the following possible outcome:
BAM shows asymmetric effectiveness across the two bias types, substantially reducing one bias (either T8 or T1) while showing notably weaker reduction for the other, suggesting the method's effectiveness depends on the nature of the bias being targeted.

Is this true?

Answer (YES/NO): YES